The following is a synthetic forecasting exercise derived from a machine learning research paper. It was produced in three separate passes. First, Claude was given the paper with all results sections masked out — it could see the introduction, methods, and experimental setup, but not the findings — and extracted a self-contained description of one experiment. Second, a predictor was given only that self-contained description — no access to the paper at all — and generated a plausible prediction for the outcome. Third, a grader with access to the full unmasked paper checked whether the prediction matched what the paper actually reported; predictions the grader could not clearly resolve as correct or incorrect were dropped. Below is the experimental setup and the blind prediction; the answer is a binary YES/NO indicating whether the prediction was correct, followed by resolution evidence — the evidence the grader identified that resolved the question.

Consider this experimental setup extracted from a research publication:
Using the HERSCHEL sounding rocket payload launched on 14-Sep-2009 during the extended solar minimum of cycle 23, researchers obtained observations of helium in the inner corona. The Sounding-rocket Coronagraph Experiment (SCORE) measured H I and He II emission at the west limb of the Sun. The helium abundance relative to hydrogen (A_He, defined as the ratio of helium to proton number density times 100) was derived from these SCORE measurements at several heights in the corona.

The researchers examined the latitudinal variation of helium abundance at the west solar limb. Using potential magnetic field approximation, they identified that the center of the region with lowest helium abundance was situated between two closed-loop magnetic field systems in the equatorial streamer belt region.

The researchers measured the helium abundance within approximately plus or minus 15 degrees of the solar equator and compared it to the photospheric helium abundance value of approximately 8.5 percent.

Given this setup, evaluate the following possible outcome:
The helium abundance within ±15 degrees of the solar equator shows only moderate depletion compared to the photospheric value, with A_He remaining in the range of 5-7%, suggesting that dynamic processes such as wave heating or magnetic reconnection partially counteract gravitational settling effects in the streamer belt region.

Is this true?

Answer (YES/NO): NO